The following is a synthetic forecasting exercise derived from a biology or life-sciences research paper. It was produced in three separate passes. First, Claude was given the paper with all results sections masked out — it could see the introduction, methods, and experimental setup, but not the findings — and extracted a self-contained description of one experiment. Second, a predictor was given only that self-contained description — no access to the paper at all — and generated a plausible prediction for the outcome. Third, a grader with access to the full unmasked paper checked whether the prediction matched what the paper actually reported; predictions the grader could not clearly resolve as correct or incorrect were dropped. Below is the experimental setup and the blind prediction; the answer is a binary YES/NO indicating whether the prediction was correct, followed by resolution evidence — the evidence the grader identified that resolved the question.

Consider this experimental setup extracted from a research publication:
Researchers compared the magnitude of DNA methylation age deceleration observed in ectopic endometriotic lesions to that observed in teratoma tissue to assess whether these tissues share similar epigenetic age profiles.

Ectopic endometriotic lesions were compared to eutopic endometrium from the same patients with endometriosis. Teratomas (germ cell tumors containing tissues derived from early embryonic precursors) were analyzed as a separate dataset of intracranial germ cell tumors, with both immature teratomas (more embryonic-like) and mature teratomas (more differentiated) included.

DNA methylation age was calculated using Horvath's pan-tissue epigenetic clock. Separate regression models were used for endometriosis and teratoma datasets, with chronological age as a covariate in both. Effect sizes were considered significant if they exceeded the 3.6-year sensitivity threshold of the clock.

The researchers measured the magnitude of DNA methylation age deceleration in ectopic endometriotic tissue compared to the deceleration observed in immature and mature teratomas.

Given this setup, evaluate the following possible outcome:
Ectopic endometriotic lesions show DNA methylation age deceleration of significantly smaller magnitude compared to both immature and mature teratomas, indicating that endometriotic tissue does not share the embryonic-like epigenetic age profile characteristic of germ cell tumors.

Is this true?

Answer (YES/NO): NO